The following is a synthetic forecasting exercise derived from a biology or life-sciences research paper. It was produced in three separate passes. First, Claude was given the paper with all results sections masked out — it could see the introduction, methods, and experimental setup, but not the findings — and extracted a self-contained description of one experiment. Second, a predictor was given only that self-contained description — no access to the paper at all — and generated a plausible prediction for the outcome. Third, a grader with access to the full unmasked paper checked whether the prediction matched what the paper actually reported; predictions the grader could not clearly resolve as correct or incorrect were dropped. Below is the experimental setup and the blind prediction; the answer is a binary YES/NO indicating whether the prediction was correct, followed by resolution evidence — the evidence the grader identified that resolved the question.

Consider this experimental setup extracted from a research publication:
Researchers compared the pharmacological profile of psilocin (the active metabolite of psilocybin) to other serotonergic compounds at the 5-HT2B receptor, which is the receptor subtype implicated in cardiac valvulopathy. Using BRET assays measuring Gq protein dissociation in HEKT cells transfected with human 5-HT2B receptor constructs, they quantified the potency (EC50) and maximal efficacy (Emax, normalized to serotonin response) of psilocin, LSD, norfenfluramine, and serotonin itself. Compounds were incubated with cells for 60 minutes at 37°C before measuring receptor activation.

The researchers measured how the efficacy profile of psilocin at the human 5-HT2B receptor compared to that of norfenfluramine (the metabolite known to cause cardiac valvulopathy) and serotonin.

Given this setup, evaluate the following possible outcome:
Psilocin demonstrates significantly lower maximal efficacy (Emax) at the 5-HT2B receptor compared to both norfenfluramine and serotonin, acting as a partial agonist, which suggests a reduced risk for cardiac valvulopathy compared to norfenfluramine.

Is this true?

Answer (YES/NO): YES